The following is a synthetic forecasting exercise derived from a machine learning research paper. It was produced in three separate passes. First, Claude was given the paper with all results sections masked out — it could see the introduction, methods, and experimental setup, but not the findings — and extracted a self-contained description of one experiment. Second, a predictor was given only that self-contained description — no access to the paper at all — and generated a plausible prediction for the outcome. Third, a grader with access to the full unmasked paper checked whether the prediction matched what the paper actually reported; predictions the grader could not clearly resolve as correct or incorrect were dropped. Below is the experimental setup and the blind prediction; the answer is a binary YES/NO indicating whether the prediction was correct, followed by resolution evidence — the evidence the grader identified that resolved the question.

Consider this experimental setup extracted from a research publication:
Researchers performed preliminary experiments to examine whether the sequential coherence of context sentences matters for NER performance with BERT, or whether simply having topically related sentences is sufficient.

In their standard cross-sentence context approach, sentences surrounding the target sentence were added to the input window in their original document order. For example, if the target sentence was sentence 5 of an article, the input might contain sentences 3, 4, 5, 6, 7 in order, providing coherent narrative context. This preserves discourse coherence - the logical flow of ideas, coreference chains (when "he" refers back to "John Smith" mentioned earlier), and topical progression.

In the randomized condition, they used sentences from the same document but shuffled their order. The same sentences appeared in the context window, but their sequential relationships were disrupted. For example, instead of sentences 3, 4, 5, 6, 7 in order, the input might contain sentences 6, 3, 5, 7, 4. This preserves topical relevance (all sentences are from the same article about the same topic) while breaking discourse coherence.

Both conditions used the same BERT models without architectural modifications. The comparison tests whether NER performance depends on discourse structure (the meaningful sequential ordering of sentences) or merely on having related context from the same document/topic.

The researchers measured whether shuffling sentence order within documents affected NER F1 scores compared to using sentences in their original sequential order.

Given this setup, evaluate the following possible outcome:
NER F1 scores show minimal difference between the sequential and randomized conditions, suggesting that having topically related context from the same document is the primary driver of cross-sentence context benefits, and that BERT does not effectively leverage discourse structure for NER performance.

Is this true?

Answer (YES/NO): YES